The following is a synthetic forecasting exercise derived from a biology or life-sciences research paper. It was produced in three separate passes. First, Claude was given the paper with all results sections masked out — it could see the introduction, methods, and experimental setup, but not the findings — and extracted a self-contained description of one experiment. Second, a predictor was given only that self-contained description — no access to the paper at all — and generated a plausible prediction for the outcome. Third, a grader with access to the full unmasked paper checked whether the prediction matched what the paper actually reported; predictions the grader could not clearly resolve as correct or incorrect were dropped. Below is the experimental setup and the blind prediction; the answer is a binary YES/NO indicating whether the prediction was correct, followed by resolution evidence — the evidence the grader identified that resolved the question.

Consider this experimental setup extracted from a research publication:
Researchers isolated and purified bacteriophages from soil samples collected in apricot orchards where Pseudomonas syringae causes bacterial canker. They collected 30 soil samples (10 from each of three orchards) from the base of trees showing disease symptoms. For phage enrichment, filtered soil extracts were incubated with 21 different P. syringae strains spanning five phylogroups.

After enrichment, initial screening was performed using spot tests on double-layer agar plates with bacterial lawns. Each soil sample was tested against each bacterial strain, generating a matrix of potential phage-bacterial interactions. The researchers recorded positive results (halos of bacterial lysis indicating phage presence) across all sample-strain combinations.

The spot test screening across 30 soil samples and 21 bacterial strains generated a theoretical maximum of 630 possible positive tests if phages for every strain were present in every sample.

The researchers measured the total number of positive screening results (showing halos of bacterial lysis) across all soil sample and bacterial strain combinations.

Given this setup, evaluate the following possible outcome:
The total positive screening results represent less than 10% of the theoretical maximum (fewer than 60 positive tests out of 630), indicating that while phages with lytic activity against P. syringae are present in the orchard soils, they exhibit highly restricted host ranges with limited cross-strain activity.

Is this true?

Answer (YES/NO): NO